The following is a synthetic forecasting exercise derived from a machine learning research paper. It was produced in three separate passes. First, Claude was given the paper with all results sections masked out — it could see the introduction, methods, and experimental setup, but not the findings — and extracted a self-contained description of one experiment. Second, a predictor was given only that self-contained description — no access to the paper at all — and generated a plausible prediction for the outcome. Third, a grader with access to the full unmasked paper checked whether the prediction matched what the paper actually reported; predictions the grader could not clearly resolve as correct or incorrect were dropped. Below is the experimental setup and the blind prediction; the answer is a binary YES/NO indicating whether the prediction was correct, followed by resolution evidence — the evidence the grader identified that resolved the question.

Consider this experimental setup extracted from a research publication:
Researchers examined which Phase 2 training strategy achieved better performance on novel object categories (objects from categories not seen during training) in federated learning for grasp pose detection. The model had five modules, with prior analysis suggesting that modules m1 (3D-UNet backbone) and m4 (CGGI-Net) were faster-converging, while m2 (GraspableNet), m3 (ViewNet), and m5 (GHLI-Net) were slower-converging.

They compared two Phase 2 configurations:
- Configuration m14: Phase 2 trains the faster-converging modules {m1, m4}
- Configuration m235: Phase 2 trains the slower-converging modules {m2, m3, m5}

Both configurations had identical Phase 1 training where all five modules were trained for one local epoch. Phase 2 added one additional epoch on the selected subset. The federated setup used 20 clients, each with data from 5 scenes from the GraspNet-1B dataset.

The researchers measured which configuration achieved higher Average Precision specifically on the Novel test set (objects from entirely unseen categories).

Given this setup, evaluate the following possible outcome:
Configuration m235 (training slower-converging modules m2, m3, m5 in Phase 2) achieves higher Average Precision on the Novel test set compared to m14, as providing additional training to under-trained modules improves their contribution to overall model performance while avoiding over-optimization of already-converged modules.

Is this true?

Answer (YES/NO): NO